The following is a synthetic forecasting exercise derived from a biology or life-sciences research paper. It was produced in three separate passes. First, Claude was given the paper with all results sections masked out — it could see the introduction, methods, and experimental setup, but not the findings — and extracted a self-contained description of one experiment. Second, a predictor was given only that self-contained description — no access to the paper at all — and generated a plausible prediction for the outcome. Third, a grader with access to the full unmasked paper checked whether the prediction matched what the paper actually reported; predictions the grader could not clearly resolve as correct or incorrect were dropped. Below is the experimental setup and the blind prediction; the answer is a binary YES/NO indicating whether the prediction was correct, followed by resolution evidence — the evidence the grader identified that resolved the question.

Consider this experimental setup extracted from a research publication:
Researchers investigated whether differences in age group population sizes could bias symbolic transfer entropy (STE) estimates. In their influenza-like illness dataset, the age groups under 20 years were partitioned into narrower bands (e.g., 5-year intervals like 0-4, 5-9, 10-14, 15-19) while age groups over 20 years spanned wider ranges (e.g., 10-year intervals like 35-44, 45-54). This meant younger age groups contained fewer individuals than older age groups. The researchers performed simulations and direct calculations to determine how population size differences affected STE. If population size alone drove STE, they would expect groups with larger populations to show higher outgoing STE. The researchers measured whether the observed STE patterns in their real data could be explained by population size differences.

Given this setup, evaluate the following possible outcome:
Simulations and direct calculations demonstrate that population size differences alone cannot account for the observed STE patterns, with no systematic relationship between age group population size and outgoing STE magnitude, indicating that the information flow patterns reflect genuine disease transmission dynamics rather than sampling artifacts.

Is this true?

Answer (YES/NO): NO